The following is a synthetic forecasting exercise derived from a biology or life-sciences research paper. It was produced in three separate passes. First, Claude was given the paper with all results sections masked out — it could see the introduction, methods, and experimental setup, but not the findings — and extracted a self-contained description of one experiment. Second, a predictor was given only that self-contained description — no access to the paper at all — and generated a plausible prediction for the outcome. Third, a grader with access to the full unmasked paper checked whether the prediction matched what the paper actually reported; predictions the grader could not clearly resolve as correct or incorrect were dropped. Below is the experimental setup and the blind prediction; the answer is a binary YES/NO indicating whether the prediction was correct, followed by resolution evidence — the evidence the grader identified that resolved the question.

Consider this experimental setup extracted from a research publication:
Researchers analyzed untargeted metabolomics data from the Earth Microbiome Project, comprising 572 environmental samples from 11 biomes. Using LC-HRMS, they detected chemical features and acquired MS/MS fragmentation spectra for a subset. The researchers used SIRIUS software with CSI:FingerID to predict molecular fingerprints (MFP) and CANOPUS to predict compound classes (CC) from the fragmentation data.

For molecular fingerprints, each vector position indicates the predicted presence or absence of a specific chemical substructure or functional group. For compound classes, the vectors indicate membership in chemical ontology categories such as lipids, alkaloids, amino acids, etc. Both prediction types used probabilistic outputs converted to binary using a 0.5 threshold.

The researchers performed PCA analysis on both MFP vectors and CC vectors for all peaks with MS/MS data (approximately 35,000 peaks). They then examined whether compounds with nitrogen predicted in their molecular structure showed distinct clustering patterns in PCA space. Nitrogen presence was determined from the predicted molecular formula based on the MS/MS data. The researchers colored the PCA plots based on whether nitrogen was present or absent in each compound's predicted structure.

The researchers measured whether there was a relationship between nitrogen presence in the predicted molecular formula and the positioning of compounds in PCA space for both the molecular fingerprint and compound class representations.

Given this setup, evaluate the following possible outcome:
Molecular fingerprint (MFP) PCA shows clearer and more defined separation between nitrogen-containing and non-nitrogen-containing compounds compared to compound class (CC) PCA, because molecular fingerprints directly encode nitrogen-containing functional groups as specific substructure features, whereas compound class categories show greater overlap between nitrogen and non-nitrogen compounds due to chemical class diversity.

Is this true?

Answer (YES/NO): NO